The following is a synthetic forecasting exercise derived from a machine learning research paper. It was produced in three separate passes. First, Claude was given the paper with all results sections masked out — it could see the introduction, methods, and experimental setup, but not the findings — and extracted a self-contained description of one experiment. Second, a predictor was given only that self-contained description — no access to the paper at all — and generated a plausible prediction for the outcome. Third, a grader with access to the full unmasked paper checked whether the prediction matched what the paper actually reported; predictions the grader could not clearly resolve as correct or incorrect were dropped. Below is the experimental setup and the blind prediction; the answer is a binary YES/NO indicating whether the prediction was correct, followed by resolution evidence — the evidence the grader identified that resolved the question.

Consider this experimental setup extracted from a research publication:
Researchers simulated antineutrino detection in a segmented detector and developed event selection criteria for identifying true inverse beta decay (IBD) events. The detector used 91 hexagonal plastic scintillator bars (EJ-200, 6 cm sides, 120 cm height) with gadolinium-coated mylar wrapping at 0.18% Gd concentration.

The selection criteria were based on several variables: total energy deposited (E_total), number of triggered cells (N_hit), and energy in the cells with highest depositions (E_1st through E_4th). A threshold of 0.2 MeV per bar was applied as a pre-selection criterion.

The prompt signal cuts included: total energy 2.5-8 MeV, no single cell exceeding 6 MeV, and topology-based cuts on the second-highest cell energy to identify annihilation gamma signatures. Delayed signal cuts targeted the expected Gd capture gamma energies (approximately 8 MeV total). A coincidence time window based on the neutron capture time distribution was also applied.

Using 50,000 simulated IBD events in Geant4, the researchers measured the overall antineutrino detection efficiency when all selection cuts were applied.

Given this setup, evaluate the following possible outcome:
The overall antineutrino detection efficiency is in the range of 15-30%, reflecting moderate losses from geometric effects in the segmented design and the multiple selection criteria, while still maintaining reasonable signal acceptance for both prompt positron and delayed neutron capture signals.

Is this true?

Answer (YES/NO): NO